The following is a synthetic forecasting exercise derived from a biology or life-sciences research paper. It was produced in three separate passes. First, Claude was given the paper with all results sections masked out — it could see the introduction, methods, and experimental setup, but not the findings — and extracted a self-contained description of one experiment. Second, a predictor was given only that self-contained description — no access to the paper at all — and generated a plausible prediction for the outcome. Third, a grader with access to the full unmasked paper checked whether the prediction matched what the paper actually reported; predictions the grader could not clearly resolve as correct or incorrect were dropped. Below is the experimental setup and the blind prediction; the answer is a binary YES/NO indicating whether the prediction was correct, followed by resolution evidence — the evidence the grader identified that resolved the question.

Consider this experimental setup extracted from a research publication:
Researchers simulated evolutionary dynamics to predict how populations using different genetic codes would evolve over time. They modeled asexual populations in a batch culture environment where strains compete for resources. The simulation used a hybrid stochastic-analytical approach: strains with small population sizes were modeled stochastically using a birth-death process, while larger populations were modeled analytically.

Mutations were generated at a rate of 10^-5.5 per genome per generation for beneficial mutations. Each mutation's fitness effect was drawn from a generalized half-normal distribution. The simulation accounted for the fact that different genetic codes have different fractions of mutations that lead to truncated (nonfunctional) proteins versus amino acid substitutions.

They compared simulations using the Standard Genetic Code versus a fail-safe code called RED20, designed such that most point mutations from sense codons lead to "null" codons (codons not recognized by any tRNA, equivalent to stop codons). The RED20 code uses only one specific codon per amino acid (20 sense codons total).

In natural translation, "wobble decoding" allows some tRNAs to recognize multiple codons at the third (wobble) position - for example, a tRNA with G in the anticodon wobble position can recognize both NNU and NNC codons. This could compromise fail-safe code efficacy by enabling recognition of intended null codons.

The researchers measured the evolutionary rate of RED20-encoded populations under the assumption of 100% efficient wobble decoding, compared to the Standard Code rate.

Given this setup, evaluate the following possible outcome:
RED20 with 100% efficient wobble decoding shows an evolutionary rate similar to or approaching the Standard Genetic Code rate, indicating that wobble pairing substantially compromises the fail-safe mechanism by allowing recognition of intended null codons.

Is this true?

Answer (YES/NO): NO